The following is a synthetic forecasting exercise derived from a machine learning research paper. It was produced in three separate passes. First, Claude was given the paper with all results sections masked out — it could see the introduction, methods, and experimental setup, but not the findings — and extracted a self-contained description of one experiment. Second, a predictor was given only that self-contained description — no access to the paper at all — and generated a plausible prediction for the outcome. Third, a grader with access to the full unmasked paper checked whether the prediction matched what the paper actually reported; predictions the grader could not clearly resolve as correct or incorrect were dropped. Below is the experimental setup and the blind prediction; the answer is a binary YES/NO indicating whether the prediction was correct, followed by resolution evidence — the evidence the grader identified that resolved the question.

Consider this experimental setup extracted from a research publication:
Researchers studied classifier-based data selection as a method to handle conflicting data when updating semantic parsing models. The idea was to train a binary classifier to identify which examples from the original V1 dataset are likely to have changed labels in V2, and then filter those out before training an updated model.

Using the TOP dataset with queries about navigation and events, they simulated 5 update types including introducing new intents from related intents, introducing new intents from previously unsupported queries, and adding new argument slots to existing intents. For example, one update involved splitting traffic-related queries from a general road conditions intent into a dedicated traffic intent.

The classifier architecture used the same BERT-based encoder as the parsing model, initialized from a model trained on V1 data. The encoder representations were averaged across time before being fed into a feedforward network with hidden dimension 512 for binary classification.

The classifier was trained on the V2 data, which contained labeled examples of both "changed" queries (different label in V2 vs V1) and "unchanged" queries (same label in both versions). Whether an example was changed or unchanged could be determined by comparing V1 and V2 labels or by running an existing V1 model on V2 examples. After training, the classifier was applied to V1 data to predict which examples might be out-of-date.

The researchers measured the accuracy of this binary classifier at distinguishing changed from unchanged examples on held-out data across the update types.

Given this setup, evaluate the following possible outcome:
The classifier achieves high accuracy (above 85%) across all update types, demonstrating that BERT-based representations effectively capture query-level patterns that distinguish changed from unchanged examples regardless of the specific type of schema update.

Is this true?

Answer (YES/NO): NO